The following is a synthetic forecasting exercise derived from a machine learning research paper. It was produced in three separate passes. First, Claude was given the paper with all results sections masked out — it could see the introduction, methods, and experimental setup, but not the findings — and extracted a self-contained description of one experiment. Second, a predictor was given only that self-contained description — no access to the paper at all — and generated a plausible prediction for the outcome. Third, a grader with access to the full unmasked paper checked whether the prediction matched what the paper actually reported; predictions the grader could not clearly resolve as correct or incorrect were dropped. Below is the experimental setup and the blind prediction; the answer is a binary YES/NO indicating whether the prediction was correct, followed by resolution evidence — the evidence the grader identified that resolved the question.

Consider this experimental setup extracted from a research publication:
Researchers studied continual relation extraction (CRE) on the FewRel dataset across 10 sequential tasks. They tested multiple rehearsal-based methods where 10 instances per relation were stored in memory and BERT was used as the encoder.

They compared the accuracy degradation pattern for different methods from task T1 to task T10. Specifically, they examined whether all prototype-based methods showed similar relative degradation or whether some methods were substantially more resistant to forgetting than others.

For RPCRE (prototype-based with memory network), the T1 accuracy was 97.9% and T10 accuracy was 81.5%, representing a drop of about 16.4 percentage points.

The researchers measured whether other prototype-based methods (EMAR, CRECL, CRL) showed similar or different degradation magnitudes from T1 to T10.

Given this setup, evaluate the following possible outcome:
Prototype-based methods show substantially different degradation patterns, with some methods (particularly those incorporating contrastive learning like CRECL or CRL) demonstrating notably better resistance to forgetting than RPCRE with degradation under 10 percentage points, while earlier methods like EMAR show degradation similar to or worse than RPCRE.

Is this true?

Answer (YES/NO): NO